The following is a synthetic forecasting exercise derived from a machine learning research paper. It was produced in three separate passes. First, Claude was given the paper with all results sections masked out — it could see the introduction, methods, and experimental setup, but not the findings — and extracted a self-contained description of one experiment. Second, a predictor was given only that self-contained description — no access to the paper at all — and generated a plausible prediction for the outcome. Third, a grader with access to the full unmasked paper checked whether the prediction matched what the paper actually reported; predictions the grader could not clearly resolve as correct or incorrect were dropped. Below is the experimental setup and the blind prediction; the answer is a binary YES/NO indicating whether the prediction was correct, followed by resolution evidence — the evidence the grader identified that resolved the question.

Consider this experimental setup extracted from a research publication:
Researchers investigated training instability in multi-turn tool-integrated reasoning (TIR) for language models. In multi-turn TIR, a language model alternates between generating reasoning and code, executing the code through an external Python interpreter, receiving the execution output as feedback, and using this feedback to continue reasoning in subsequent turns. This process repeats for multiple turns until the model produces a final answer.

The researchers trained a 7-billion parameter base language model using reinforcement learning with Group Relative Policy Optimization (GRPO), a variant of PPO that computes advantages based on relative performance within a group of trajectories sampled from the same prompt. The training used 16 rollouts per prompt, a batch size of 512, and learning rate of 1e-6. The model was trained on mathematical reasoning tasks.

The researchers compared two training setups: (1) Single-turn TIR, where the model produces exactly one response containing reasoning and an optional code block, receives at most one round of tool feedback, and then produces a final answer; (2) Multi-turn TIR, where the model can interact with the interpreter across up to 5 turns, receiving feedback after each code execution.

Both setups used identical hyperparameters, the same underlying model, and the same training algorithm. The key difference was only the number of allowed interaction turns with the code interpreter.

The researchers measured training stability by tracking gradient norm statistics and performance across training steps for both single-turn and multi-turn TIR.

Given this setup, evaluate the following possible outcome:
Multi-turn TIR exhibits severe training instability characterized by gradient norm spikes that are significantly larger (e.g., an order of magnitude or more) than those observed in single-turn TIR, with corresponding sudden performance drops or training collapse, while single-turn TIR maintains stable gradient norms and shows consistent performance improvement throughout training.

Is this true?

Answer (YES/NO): YES